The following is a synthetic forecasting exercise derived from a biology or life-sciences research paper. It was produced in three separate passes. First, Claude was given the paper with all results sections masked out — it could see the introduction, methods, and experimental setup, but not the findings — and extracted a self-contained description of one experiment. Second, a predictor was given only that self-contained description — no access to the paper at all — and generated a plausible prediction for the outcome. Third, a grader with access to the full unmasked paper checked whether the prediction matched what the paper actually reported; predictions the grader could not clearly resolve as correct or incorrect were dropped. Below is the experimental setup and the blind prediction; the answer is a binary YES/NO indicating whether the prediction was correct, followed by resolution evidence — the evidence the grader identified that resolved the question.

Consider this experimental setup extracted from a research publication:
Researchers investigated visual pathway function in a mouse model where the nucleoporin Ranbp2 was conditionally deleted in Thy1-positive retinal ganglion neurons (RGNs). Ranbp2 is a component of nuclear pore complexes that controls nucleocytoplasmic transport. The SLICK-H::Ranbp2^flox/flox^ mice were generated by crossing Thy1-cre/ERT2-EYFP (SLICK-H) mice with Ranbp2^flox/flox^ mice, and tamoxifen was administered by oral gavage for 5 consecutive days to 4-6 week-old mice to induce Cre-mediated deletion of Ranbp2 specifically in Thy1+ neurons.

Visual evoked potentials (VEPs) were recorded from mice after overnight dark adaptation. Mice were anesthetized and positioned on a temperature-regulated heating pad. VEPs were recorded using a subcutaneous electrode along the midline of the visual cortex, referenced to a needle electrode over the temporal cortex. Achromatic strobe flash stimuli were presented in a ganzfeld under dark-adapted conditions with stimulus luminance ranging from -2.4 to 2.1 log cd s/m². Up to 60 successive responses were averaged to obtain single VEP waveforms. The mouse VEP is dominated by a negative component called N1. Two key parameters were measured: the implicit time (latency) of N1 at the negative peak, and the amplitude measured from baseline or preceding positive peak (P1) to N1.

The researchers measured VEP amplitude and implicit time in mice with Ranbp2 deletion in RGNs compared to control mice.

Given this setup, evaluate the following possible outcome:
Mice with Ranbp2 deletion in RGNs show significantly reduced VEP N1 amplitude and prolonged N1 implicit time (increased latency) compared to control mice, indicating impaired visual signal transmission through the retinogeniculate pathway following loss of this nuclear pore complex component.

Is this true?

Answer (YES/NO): NO